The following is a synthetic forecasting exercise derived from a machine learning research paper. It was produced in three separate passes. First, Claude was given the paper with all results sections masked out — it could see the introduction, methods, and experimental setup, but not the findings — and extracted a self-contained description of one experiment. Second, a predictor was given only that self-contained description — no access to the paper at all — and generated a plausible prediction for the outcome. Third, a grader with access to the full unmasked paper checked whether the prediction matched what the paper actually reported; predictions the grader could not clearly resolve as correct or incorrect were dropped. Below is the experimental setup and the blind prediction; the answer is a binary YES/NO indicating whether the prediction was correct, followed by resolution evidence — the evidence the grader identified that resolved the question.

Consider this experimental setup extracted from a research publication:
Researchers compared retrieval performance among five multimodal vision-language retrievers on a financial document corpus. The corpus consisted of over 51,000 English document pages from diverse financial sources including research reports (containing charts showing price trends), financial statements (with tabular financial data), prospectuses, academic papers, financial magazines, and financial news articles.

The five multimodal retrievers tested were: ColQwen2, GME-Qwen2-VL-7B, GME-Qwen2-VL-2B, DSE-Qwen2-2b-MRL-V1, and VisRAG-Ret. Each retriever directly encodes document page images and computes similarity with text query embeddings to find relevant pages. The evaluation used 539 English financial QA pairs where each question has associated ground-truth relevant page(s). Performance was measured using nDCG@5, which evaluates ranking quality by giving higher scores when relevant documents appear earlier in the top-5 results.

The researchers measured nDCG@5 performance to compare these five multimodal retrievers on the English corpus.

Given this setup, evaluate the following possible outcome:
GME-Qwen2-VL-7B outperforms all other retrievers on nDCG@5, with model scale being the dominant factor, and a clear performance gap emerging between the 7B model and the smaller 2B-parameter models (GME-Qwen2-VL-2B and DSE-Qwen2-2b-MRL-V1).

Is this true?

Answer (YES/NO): NO